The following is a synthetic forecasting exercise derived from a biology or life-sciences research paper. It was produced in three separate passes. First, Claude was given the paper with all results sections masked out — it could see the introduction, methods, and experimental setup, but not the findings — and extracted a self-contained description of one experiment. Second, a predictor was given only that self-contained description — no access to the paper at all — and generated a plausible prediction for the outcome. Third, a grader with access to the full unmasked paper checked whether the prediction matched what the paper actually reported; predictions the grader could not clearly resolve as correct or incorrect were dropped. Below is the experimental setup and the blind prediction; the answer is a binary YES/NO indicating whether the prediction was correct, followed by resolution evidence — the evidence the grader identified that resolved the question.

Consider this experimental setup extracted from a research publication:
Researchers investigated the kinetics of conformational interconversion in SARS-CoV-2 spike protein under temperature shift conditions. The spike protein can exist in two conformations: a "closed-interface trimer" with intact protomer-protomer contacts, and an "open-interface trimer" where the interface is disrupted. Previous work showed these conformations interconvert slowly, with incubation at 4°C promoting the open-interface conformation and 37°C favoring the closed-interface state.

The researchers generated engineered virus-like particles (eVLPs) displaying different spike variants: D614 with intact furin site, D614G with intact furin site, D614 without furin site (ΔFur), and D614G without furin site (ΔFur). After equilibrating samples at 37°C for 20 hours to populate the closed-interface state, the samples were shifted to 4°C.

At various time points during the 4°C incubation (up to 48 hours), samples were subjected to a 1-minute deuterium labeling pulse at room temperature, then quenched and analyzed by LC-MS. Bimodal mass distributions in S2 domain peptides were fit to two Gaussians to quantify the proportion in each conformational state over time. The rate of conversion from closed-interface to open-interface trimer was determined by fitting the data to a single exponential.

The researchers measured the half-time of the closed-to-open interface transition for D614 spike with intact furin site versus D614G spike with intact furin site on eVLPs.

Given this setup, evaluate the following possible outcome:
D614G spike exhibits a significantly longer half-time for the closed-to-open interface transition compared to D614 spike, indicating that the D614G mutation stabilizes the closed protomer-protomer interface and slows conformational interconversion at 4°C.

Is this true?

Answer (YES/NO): YES